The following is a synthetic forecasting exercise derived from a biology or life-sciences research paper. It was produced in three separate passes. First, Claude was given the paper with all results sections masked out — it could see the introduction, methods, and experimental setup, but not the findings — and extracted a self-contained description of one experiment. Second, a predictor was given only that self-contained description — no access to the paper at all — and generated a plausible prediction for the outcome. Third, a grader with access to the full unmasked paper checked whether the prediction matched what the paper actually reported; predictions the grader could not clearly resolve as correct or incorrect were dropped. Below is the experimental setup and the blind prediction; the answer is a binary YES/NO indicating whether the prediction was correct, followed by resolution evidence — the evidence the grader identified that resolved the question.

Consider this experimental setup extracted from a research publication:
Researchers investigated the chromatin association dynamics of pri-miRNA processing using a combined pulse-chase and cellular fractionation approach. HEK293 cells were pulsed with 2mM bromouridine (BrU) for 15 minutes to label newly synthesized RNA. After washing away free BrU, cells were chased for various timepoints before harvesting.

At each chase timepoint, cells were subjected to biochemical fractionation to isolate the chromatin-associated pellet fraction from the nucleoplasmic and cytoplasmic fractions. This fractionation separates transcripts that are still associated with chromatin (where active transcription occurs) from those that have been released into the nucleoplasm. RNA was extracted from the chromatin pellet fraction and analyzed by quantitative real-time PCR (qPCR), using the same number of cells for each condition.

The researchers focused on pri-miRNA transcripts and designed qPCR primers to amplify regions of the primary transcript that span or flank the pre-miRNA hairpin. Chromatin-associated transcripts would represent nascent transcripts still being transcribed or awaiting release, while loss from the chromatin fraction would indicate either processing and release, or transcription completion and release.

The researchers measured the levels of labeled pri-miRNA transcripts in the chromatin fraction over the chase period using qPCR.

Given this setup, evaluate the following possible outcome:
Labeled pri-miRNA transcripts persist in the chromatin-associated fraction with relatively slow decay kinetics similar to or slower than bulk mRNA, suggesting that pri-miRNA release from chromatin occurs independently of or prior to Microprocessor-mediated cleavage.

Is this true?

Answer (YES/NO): NO